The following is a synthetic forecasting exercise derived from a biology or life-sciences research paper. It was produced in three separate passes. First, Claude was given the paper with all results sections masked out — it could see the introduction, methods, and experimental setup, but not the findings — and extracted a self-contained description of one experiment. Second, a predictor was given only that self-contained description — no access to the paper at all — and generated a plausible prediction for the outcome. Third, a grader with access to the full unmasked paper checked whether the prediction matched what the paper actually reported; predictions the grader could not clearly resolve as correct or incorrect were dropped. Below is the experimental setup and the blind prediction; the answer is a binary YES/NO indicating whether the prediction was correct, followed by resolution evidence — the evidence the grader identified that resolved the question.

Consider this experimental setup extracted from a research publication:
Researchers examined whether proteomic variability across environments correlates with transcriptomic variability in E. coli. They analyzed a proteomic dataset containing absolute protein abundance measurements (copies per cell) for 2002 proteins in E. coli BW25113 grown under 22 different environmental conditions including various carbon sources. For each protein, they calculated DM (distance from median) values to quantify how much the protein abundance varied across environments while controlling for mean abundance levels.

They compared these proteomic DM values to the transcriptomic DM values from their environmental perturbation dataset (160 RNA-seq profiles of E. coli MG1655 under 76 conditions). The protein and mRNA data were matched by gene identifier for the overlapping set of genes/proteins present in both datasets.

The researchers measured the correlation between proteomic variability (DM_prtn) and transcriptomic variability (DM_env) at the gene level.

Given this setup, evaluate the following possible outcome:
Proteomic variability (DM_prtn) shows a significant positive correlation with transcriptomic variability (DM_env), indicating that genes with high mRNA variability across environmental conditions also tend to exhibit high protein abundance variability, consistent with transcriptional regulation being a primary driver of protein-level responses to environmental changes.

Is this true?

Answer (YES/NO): YES